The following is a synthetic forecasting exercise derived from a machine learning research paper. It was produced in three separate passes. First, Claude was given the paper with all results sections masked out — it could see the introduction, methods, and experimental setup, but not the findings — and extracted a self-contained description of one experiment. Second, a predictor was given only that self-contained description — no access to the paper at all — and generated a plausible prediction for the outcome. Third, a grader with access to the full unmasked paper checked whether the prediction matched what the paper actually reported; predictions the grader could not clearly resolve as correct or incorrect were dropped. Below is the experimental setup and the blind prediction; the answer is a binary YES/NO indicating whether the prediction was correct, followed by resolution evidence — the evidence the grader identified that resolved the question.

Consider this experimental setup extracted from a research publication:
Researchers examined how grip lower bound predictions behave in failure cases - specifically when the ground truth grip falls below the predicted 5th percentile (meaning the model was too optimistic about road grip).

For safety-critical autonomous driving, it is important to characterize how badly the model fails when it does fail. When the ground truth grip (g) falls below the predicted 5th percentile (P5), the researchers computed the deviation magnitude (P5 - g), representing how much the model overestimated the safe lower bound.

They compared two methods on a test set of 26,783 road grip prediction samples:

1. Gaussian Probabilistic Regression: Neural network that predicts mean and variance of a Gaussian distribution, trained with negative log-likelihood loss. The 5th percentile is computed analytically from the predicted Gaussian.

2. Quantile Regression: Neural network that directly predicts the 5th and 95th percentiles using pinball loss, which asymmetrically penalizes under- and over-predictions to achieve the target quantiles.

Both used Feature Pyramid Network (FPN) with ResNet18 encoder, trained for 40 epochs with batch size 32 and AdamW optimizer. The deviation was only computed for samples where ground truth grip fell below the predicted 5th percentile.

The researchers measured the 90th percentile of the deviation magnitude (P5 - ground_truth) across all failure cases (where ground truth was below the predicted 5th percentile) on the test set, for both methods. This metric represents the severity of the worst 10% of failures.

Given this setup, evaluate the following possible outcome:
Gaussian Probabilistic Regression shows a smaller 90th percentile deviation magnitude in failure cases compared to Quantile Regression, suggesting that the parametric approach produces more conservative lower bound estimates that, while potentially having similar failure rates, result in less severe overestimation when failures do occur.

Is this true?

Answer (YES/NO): NO